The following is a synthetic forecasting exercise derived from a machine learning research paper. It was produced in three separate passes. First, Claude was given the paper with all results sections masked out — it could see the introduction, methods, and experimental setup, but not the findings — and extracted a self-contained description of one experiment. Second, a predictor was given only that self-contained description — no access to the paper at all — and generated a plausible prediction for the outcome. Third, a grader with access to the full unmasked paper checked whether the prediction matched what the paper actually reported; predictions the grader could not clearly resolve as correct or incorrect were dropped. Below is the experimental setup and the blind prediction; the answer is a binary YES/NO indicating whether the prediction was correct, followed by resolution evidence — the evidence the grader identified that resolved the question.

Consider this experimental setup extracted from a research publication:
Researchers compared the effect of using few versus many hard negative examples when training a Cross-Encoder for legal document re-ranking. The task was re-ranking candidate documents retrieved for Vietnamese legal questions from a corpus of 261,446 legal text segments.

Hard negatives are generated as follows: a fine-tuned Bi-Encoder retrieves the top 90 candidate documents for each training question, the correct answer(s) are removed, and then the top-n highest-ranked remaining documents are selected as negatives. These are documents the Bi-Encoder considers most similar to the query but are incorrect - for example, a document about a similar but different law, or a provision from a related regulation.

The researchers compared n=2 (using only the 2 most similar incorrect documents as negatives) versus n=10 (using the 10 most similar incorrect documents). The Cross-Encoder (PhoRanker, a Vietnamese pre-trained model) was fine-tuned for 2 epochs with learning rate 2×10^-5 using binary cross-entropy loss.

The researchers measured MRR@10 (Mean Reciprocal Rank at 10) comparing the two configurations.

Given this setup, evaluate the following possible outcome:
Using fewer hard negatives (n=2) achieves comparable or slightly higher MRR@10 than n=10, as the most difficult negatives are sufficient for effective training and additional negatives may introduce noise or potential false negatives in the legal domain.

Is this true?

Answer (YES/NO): NO